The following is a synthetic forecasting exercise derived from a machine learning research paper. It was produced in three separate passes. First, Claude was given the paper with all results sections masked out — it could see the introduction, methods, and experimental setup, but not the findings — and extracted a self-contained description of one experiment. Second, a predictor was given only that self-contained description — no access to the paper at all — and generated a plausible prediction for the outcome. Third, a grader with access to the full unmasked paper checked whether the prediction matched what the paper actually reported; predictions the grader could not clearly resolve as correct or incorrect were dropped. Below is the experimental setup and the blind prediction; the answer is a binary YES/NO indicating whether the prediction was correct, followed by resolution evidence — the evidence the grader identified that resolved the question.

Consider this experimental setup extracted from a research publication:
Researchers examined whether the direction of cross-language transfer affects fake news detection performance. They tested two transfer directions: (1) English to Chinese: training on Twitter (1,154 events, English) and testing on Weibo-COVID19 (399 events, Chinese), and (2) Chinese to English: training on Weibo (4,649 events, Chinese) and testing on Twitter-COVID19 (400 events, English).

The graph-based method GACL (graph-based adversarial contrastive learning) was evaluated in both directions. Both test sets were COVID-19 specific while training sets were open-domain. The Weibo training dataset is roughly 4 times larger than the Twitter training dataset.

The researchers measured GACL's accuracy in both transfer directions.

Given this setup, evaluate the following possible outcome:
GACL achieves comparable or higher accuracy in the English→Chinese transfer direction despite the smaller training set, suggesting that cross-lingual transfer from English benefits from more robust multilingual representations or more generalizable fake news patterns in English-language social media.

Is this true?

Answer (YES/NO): NO